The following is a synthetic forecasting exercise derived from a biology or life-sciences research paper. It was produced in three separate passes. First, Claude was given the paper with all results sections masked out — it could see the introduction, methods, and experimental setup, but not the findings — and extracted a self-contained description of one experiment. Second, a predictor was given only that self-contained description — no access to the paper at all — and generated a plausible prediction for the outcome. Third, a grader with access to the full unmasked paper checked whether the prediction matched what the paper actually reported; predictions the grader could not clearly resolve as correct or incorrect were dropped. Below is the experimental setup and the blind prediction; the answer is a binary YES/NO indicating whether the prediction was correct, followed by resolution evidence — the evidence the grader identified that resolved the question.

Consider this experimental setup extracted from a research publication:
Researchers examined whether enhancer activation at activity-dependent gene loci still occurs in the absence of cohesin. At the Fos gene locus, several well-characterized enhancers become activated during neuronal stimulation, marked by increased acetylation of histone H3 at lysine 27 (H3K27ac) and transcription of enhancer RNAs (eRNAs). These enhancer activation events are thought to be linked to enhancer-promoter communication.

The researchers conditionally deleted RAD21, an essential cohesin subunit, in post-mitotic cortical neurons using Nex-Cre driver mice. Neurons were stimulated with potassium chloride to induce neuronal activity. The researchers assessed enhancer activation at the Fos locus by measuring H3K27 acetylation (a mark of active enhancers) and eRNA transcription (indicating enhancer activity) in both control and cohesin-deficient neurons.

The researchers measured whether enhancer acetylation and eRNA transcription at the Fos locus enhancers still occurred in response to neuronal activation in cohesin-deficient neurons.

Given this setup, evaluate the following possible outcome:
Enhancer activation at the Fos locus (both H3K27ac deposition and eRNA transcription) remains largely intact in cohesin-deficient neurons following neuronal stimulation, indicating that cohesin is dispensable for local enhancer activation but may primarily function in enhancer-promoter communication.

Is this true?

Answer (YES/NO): NO